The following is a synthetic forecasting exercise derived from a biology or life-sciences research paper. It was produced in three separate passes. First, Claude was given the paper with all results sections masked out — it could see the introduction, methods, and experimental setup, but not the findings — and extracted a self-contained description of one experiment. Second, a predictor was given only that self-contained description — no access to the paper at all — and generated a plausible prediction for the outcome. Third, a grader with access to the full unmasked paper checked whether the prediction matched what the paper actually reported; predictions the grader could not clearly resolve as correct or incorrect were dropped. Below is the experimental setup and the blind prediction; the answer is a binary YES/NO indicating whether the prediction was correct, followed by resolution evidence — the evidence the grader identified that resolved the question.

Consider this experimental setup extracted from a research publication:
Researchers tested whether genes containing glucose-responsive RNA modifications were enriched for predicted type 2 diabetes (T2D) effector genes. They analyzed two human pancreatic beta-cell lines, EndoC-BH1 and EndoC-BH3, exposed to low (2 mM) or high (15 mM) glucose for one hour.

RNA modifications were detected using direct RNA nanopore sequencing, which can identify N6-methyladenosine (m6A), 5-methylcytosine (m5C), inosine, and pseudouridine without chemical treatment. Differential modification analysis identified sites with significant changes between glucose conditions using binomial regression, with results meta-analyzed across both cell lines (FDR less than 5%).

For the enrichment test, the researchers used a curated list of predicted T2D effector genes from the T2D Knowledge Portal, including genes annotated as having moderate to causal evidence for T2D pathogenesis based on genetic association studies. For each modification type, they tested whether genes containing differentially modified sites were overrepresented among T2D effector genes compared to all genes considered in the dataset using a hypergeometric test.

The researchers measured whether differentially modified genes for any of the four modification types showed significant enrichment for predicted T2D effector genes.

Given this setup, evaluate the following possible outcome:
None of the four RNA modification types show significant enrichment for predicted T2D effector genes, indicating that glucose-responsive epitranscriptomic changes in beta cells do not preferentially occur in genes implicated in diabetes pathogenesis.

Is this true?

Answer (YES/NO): NO